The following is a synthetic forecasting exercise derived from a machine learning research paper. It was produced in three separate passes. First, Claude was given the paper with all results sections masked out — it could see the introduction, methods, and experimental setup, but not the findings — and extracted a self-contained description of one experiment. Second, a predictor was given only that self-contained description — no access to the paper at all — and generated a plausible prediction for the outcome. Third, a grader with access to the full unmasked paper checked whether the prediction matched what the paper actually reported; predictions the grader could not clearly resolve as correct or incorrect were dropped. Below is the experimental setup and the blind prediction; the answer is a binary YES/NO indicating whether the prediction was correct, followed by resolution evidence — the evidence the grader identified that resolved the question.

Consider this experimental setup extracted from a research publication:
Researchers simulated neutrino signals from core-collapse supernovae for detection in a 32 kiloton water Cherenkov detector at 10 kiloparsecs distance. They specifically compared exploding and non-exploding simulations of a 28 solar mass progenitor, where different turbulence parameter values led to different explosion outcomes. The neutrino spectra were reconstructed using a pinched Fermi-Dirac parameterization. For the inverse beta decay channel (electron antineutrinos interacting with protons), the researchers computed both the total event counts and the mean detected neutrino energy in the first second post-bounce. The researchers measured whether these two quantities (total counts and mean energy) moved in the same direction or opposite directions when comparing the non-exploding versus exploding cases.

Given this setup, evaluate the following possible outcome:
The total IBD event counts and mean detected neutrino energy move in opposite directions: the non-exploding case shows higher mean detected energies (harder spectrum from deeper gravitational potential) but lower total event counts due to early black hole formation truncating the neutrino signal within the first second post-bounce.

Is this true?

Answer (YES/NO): NO